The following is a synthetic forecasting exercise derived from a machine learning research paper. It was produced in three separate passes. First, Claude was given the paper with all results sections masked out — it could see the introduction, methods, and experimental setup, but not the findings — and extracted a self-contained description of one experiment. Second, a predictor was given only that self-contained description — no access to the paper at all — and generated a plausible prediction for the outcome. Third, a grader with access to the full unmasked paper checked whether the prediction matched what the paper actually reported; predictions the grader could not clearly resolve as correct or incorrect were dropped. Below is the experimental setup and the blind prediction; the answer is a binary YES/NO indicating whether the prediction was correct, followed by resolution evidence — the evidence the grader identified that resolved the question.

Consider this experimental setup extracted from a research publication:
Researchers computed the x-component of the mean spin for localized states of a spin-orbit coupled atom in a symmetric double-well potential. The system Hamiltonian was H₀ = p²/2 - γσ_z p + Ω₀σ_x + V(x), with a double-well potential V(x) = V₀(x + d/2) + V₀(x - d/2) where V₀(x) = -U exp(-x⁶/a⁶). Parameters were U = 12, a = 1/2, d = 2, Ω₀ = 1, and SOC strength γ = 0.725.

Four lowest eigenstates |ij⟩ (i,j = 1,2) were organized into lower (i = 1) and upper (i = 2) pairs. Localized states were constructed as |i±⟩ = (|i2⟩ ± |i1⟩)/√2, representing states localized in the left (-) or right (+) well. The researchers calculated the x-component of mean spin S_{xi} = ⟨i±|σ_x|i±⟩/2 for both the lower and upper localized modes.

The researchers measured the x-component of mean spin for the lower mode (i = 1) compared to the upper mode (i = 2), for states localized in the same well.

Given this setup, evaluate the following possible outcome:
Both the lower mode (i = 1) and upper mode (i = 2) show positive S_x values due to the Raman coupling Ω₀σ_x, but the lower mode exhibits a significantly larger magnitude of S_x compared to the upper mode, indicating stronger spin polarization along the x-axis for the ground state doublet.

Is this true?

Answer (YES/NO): NO